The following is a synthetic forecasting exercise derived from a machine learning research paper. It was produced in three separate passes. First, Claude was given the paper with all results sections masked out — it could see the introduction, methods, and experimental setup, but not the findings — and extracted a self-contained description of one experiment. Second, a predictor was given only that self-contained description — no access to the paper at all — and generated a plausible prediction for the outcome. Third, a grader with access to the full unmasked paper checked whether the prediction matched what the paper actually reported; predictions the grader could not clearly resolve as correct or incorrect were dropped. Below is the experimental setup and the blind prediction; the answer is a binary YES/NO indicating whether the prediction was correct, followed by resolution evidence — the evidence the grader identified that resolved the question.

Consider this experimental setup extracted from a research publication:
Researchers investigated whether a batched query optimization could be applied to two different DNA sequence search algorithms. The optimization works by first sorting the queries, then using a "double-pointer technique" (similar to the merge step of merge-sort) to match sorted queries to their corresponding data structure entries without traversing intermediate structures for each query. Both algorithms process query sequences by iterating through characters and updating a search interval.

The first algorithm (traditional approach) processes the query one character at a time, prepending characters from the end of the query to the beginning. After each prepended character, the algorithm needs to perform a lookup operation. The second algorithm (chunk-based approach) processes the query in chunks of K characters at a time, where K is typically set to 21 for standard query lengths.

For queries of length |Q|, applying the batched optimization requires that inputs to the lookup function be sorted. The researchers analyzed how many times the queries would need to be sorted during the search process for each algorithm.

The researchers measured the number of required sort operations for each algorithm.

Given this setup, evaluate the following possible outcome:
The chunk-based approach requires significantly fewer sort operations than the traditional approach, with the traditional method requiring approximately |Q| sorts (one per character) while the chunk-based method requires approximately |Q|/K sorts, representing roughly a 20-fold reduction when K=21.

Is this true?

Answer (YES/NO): YES